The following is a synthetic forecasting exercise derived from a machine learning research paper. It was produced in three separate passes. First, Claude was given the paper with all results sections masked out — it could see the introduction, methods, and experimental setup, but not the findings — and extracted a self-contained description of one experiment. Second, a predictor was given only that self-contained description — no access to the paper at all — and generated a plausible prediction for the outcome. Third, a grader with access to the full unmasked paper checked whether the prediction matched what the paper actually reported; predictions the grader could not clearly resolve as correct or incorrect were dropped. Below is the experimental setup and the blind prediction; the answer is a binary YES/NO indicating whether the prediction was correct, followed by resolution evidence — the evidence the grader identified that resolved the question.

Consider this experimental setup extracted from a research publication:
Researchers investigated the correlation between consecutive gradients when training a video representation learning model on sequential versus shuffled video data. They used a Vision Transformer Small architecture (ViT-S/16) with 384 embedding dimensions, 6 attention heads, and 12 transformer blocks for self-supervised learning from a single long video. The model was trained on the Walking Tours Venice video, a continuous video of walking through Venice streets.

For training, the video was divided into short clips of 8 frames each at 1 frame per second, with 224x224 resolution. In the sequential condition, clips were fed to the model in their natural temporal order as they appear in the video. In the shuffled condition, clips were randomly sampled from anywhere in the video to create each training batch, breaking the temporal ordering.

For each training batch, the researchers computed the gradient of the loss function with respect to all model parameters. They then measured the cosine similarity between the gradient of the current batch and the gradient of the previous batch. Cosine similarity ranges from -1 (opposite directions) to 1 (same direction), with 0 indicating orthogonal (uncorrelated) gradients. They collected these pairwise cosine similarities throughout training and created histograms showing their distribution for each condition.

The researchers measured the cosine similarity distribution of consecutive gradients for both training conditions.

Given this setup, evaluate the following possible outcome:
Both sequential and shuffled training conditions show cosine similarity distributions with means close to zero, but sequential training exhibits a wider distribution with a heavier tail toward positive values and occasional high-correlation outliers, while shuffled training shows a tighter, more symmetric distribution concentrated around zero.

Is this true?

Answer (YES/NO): NO